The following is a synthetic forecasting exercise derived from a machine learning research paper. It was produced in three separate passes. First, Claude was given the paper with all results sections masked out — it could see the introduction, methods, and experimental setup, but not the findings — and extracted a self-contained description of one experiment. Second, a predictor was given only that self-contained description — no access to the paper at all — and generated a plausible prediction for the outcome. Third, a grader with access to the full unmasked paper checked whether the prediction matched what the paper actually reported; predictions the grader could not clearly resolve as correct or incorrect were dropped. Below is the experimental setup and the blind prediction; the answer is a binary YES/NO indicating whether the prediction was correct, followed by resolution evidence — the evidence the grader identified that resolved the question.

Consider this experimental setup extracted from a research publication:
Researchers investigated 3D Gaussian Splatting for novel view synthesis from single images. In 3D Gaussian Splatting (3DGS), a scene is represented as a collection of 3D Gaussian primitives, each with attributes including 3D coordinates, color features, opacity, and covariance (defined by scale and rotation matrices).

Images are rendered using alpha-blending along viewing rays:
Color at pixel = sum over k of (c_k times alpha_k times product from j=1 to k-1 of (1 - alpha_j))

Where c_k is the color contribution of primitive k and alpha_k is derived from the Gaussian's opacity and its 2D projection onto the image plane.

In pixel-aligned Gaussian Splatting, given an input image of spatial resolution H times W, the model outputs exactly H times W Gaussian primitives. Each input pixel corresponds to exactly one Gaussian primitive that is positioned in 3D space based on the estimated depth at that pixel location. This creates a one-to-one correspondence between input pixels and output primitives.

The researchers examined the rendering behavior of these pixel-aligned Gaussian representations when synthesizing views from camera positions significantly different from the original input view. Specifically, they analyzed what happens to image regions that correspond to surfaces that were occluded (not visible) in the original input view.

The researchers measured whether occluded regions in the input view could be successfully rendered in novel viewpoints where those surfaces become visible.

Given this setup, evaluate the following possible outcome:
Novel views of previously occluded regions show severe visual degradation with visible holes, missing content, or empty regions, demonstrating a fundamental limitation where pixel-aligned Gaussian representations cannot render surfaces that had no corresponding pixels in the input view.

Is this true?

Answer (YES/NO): YES